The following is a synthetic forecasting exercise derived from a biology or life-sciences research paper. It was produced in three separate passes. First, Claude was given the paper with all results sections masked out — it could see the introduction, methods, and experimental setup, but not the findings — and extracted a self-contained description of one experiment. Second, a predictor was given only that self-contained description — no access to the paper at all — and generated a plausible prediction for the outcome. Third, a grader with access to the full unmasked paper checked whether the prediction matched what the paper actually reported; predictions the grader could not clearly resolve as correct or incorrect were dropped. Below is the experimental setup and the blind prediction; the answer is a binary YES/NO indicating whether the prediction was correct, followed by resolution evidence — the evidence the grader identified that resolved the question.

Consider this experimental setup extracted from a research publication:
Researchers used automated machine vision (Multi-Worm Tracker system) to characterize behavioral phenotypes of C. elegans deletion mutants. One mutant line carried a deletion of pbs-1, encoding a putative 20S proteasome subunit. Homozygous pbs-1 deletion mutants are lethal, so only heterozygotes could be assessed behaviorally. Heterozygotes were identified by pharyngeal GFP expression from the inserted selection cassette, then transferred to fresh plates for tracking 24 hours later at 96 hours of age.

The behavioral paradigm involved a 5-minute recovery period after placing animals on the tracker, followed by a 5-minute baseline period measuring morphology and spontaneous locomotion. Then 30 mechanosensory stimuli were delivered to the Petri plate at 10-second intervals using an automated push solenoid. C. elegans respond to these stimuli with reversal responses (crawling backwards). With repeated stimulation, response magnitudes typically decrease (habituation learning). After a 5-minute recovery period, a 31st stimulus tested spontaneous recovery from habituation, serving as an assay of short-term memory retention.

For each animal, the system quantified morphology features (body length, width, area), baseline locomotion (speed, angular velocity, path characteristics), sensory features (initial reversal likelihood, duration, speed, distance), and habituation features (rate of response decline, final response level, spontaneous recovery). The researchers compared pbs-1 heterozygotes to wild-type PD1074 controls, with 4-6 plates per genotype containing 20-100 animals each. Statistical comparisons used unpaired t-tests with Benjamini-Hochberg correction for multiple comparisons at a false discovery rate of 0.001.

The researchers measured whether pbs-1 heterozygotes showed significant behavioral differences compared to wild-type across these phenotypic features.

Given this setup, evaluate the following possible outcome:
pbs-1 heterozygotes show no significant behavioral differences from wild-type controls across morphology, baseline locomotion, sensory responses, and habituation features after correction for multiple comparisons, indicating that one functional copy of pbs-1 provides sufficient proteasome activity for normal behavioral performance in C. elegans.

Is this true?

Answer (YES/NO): NO